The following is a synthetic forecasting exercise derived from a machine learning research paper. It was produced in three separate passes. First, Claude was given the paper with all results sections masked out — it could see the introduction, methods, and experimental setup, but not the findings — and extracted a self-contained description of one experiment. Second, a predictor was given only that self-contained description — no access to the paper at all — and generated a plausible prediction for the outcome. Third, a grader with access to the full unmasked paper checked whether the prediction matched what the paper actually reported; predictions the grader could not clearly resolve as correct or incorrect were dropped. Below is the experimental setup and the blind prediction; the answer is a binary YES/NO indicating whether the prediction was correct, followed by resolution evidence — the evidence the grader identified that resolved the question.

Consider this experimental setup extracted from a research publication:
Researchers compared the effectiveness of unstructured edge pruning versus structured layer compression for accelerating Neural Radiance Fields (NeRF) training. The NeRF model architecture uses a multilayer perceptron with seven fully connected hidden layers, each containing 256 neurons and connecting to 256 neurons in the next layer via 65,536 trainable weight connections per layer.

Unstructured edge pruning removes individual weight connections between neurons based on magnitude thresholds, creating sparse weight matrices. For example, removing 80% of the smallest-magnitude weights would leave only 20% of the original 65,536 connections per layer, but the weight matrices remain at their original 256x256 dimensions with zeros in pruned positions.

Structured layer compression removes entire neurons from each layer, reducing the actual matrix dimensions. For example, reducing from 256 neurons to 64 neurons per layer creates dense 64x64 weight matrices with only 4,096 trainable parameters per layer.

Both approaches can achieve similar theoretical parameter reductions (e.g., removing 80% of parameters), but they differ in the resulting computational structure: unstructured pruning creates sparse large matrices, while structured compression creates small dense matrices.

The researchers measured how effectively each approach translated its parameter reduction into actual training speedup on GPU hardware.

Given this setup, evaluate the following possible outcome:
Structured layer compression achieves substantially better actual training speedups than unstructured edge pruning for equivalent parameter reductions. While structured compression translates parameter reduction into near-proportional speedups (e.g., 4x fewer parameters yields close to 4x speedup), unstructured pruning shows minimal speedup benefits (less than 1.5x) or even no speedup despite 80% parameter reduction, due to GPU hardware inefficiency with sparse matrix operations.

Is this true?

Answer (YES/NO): NO